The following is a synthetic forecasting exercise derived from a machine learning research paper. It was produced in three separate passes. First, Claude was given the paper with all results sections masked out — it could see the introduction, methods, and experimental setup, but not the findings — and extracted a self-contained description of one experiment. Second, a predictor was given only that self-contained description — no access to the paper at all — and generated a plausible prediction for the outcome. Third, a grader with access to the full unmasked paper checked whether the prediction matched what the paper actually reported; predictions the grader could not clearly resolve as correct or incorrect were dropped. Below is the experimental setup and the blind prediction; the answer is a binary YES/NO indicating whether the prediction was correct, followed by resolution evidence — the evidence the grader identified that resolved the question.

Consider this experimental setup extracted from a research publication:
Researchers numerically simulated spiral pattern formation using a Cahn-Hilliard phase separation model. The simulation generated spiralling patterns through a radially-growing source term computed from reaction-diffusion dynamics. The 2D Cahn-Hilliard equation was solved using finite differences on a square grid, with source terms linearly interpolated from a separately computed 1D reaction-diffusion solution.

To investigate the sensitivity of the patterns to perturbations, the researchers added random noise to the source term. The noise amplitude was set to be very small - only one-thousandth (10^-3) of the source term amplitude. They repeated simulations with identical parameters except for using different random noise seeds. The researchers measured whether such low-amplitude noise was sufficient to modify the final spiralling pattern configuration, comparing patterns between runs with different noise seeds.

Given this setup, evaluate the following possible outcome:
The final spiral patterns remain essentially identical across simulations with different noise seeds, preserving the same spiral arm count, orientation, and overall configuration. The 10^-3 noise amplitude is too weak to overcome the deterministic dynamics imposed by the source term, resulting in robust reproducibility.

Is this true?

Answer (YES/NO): NO